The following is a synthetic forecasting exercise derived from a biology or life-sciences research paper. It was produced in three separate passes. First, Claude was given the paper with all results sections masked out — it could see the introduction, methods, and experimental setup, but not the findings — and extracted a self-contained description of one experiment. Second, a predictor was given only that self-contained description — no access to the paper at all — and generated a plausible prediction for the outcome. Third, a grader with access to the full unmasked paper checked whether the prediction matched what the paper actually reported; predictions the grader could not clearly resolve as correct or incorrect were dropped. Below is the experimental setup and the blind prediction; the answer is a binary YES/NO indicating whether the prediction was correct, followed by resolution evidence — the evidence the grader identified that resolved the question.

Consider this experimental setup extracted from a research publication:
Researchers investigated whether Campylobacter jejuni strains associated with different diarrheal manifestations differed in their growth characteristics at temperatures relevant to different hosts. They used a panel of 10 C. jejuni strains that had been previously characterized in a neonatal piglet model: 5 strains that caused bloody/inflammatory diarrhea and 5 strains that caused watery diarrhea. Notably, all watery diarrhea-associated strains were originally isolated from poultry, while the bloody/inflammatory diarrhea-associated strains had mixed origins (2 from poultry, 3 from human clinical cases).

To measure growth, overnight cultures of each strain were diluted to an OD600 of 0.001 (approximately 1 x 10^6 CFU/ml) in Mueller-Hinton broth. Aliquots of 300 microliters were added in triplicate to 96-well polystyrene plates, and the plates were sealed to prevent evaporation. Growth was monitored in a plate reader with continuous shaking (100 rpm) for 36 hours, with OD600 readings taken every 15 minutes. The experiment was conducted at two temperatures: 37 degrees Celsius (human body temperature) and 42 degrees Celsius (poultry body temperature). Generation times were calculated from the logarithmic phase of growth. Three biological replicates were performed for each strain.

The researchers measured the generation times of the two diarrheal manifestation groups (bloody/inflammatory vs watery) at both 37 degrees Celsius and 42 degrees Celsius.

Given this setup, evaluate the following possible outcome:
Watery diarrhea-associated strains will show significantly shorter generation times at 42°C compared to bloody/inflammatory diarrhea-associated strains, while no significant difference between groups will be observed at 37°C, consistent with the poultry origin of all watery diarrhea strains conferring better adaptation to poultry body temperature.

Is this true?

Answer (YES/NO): NO